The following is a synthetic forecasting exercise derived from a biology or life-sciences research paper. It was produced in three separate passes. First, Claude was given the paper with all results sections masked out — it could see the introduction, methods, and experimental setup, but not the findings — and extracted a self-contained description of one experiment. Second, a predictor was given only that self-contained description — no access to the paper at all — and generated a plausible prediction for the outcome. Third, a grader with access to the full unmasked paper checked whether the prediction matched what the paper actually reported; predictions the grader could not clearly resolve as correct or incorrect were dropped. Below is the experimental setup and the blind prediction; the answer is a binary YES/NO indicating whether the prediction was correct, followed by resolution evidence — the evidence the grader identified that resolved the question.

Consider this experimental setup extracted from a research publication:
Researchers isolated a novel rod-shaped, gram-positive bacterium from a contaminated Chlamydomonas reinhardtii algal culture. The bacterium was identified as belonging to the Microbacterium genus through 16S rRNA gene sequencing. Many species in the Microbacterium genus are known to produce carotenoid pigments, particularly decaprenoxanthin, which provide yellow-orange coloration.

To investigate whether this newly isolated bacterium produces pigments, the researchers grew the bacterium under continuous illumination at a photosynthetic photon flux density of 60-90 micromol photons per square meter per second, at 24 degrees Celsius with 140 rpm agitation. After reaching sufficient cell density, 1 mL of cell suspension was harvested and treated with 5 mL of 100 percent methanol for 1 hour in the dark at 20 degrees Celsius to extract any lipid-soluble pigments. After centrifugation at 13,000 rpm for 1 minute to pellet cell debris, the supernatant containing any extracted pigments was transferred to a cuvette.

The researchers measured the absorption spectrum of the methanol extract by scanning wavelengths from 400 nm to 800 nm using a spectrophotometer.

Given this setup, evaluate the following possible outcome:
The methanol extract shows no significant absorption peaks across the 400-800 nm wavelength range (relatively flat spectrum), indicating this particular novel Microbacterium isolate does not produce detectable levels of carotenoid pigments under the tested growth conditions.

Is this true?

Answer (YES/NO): NO